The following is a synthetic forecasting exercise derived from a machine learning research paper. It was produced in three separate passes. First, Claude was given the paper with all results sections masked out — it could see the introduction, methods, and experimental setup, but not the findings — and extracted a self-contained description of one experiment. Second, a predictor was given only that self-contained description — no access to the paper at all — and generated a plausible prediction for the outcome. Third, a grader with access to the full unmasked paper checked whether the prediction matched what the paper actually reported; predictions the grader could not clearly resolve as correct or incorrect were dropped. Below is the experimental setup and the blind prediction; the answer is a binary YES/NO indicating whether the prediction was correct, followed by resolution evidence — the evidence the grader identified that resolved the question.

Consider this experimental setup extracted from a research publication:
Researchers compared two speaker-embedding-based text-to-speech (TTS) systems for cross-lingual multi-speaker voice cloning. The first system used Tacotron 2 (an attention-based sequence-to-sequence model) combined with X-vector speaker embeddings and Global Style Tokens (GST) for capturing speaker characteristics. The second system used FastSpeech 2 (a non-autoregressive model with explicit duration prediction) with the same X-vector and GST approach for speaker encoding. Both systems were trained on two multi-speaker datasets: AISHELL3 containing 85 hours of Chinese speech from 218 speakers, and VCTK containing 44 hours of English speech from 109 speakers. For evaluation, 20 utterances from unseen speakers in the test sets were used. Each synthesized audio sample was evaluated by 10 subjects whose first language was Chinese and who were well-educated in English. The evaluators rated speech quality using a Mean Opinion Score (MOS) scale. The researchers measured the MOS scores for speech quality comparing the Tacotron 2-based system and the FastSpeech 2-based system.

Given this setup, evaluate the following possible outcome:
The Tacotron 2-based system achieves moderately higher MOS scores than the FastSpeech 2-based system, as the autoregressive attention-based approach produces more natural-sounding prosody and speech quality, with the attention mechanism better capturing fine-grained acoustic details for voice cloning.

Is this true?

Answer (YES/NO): NO